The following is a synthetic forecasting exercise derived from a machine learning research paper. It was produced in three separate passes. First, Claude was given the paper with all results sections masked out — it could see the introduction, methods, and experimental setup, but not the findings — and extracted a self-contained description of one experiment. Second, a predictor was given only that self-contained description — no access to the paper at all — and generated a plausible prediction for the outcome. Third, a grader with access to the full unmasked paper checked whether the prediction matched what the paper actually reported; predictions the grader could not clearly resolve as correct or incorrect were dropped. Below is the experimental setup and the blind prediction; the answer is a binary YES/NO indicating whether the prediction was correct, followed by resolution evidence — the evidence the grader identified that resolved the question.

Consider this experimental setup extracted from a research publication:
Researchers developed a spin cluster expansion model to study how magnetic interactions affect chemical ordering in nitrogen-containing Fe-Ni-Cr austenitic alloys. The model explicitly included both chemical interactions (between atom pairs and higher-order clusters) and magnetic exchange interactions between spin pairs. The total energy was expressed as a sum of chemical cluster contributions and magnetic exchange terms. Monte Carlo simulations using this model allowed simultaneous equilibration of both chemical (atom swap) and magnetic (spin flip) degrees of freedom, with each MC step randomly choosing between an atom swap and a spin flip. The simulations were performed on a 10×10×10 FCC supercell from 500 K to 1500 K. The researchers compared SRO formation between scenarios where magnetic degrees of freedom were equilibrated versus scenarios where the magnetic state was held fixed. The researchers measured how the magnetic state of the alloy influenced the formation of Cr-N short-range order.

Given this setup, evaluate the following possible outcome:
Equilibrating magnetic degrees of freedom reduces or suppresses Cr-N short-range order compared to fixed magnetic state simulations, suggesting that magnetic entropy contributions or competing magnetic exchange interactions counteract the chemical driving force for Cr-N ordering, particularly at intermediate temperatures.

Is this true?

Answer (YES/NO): NO